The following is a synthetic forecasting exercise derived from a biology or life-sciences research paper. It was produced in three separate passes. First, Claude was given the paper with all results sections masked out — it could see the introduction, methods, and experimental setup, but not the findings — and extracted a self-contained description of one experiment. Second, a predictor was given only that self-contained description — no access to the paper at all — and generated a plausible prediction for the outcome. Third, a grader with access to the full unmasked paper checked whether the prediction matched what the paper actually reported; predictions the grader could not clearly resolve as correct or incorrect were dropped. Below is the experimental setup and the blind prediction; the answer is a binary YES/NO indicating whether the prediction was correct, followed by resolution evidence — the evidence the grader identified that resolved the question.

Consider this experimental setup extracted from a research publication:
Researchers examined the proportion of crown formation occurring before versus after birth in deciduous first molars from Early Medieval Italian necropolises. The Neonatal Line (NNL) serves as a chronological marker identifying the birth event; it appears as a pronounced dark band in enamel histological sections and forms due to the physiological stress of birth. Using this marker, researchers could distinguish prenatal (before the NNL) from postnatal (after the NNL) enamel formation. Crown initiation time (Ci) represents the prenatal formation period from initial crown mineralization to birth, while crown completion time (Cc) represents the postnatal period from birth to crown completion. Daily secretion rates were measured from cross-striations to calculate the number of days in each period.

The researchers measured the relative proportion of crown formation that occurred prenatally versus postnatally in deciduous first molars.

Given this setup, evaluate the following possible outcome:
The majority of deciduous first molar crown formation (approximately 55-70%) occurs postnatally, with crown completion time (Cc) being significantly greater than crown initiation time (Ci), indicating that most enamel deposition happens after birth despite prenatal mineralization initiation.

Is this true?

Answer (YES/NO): YES